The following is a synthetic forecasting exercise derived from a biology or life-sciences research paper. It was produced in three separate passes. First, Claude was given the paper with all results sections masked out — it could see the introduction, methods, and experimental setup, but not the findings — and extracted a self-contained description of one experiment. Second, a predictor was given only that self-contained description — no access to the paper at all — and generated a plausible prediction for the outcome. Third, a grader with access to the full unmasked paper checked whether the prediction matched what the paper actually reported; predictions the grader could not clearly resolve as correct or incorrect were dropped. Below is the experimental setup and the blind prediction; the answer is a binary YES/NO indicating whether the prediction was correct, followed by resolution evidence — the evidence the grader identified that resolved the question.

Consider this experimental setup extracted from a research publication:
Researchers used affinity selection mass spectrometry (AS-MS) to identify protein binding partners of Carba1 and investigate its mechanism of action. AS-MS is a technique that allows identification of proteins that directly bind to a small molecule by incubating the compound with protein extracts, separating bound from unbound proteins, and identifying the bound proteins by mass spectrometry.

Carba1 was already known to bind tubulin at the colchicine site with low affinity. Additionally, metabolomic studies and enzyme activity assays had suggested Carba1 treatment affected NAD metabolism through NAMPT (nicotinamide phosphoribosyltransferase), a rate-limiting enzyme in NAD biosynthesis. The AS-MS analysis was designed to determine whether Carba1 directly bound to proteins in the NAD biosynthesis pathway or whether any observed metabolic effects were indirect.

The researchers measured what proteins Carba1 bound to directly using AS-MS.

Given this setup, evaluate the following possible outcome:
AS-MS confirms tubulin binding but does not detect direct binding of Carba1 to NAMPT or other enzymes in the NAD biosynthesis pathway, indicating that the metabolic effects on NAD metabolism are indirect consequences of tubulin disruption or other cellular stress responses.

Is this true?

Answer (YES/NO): NO